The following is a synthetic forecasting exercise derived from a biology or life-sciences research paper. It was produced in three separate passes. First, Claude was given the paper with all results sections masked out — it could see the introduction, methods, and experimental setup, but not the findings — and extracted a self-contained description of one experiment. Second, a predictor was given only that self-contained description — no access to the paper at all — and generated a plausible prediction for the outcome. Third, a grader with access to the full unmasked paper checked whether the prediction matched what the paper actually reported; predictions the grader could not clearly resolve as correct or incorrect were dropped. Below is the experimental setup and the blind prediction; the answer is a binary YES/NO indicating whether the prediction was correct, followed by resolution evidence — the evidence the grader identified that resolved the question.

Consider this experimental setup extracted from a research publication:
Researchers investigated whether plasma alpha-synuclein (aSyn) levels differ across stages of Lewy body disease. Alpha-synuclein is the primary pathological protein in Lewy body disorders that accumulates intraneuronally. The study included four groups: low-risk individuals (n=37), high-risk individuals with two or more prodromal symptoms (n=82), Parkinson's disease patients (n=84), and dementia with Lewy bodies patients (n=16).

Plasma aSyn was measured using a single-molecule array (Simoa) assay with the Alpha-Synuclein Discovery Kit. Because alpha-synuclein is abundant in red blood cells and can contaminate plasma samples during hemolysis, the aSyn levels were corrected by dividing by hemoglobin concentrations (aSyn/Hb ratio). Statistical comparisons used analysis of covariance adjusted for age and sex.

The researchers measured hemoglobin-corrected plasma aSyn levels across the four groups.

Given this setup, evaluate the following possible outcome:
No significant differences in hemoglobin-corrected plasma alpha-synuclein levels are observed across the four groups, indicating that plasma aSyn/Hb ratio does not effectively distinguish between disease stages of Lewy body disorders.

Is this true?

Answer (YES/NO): NO